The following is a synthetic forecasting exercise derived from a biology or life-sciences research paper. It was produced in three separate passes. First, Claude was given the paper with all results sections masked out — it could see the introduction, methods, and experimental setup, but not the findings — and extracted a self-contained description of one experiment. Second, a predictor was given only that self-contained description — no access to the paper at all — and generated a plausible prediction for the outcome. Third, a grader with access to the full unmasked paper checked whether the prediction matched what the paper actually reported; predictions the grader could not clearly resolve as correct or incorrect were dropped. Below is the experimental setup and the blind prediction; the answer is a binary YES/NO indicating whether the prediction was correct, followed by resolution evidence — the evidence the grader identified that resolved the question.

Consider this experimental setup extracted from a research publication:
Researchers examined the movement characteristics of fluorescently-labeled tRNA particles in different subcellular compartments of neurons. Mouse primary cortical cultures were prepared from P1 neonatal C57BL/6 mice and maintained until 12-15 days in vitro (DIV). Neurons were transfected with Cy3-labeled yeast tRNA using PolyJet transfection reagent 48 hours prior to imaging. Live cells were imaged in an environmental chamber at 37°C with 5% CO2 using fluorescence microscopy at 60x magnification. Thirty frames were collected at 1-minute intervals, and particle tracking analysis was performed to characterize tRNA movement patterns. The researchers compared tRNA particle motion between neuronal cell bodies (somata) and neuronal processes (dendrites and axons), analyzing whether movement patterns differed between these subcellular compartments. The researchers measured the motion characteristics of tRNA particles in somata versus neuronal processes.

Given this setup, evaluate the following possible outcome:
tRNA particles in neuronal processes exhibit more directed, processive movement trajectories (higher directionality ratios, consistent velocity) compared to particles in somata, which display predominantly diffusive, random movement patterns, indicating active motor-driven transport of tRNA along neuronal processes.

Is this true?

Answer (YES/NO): NO